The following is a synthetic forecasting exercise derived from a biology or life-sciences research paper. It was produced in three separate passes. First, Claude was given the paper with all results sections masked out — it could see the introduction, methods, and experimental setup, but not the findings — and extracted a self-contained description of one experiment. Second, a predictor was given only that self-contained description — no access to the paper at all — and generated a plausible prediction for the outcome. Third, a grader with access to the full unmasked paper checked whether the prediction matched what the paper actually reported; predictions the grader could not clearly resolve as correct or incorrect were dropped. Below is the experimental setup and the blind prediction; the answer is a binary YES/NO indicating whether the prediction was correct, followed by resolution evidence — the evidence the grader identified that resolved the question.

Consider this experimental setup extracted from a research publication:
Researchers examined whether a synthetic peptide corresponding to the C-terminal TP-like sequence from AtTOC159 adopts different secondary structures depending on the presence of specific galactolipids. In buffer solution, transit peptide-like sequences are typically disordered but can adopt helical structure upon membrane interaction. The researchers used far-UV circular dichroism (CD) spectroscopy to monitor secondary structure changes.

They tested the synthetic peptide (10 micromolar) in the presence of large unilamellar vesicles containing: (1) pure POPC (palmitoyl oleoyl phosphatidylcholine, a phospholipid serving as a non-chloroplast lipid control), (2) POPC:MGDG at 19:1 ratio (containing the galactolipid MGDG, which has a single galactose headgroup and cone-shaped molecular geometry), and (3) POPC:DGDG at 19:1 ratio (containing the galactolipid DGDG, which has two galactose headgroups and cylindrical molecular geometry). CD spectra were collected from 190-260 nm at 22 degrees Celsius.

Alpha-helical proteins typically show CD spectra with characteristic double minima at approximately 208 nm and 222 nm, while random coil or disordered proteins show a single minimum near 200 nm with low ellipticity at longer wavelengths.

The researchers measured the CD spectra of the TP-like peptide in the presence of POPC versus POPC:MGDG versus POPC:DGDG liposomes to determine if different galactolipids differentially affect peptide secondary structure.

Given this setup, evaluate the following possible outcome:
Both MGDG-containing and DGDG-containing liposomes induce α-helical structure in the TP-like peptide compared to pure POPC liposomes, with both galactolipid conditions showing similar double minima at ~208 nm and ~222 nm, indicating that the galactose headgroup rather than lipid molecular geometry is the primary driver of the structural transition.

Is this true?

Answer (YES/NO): YES